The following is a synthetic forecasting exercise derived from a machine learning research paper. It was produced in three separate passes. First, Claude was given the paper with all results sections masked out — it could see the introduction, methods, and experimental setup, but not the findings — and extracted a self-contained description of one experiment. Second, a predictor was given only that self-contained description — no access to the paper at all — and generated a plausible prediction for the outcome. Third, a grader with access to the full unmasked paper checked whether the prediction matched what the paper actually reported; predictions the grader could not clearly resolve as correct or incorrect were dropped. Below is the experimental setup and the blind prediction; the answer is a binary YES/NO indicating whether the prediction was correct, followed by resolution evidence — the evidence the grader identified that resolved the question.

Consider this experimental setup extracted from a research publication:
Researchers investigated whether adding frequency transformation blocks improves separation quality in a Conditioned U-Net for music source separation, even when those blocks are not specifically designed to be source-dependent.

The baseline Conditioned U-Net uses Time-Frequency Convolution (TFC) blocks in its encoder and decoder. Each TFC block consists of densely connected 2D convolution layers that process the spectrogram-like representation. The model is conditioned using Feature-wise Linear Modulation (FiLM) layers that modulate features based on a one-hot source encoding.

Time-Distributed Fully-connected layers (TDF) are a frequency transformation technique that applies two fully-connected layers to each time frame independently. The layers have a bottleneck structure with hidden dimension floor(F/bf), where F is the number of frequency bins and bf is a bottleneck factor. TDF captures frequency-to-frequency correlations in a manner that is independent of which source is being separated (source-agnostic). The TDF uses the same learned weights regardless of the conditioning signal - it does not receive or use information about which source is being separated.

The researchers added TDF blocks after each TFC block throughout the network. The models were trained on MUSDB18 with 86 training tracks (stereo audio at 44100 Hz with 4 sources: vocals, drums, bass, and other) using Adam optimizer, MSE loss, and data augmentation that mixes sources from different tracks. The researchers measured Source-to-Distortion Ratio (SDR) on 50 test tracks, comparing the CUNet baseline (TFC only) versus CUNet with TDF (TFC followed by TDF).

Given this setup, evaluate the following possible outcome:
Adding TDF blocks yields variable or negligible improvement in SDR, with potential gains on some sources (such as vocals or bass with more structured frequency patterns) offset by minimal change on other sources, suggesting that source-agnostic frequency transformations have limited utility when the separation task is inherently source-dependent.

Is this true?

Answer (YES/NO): NO